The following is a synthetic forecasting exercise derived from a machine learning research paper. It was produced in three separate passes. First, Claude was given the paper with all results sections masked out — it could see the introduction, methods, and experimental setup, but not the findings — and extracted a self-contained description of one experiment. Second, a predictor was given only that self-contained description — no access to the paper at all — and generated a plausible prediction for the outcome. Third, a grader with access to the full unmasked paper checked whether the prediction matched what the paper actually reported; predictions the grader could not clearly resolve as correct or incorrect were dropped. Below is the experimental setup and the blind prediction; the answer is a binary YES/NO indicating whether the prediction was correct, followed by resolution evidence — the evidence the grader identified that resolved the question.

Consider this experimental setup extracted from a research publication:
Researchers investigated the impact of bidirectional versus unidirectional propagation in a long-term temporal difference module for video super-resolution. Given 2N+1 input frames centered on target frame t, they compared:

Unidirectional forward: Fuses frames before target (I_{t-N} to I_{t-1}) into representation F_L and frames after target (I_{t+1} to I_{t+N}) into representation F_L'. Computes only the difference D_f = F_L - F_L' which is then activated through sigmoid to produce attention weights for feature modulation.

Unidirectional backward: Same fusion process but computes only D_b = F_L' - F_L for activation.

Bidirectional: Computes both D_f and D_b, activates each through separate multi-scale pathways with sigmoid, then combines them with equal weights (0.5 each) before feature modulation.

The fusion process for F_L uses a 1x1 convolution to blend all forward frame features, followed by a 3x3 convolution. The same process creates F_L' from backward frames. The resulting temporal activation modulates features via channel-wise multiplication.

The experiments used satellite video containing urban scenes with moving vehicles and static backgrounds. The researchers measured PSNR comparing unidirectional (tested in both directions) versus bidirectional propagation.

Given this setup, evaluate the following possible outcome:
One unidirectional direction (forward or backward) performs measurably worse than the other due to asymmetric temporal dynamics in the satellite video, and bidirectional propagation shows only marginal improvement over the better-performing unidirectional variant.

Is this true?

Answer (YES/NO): NO